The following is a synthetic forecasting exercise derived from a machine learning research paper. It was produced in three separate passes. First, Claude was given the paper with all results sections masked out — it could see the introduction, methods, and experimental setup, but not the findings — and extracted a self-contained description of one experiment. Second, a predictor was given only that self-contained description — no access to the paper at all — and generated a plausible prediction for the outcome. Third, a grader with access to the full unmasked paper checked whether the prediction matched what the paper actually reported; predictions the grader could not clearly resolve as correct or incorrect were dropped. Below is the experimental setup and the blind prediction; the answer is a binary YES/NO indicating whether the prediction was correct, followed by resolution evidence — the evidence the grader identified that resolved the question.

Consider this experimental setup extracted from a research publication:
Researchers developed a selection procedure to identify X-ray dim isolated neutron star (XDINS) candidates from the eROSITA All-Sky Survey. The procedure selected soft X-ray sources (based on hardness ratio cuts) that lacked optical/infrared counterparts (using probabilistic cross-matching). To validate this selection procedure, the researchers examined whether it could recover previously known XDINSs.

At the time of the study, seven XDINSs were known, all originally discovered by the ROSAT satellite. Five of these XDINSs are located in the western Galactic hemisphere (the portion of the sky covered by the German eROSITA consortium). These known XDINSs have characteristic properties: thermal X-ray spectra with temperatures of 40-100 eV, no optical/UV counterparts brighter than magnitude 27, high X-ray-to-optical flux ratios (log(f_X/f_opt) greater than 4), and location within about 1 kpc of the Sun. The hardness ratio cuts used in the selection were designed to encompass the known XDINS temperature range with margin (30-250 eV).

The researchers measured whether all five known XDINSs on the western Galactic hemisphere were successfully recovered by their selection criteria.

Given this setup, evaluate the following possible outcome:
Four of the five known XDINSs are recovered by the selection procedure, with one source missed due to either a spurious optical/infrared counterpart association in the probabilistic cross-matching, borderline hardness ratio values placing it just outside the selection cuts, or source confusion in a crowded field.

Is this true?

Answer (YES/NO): NO